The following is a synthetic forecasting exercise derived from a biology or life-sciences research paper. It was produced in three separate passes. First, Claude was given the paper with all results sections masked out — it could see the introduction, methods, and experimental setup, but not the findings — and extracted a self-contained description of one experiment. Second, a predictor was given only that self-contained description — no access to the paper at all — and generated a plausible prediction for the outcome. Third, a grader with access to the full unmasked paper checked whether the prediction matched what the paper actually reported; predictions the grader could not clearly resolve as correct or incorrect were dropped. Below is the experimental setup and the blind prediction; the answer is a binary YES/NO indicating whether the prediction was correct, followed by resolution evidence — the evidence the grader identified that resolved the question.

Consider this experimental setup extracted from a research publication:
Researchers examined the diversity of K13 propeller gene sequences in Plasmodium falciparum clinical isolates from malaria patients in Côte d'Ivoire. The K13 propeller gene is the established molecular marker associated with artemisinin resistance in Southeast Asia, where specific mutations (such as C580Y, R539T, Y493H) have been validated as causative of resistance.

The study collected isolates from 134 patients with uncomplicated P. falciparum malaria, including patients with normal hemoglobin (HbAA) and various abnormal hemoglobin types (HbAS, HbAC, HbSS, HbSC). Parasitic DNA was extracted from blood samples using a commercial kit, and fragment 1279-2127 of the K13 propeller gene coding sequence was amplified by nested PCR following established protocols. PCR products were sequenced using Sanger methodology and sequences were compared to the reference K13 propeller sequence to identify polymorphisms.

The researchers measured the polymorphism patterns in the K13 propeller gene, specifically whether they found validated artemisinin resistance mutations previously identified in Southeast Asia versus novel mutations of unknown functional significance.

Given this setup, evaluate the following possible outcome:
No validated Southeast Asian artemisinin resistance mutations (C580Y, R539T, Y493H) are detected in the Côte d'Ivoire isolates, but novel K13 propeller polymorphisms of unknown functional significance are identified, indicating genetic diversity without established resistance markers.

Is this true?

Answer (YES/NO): YES